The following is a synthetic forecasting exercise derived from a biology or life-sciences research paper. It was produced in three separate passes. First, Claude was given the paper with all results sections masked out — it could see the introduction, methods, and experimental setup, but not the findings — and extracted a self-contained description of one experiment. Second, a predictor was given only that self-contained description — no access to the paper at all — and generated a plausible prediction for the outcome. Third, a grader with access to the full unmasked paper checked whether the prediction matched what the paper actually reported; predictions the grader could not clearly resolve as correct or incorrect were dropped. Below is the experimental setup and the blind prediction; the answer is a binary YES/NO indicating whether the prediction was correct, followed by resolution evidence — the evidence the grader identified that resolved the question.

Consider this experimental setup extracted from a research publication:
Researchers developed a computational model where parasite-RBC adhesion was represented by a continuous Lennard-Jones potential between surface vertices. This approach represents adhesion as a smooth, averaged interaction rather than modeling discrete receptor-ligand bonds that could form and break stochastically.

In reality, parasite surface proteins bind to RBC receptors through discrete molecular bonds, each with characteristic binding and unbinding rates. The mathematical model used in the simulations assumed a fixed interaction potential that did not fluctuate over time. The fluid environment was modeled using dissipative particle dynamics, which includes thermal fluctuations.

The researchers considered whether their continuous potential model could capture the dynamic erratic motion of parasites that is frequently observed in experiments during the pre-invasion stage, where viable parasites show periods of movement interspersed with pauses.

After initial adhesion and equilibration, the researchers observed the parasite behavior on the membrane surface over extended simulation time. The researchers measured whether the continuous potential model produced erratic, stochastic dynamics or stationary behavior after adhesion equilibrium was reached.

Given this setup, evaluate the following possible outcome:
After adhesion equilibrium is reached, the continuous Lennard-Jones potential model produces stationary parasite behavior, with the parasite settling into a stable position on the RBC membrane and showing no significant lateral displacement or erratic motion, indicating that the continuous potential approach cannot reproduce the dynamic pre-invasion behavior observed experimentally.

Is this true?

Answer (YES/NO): YES